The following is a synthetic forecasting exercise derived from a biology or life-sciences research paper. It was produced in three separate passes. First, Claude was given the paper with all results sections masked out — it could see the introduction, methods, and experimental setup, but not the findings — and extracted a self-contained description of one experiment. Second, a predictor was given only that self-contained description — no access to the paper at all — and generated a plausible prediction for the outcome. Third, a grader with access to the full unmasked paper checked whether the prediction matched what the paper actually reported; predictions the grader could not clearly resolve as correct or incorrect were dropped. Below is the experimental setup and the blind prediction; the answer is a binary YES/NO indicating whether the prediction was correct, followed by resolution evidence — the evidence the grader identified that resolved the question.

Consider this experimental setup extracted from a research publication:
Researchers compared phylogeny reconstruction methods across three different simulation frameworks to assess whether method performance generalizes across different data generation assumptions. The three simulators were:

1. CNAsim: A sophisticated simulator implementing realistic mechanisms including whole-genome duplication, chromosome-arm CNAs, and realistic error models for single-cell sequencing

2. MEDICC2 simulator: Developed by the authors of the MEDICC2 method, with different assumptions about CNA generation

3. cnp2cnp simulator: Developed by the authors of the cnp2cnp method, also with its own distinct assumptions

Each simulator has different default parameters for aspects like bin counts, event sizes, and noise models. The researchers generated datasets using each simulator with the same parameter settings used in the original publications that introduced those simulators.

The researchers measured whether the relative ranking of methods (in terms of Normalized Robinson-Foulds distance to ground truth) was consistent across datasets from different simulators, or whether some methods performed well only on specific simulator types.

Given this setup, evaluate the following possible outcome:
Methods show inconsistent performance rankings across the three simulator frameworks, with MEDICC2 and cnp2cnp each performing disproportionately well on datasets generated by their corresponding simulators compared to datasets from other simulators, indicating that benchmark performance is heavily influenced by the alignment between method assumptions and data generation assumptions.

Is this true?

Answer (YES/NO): NO